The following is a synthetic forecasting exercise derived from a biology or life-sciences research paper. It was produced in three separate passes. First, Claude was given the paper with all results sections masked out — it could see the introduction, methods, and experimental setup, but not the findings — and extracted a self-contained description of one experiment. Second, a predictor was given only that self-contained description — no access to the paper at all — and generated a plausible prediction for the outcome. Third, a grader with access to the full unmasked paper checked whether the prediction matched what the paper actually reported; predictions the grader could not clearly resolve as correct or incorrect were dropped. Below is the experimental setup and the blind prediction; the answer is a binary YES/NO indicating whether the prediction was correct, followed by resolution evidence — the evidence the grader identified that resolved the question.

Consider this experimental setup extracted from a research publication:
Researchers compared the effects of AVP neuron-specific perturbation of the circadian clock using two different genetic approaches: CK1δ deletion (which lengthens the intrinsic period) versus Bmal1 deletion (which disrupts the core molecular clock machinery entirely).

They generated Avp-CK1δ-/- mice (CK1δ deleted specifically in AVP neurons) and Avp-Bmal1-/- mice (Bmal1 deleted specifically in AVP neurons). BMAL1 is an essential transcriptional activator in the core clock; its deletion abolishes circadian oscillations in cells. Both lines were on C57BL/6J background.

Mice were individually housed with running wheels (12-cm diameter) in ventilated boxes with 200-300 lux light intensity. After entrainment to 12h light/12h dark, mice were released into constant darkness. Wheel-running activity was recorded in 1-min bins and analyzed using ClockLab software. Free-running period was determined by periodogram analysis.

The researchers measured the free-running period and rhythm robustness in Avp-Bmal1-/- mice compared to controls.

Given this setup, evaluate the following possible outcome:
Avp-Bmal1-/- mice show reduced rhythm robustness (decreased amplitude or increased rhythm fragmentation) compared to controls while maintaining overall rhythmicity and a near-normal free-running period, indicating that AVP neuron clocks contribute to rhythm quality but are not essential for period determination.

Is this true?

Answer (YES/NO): NO